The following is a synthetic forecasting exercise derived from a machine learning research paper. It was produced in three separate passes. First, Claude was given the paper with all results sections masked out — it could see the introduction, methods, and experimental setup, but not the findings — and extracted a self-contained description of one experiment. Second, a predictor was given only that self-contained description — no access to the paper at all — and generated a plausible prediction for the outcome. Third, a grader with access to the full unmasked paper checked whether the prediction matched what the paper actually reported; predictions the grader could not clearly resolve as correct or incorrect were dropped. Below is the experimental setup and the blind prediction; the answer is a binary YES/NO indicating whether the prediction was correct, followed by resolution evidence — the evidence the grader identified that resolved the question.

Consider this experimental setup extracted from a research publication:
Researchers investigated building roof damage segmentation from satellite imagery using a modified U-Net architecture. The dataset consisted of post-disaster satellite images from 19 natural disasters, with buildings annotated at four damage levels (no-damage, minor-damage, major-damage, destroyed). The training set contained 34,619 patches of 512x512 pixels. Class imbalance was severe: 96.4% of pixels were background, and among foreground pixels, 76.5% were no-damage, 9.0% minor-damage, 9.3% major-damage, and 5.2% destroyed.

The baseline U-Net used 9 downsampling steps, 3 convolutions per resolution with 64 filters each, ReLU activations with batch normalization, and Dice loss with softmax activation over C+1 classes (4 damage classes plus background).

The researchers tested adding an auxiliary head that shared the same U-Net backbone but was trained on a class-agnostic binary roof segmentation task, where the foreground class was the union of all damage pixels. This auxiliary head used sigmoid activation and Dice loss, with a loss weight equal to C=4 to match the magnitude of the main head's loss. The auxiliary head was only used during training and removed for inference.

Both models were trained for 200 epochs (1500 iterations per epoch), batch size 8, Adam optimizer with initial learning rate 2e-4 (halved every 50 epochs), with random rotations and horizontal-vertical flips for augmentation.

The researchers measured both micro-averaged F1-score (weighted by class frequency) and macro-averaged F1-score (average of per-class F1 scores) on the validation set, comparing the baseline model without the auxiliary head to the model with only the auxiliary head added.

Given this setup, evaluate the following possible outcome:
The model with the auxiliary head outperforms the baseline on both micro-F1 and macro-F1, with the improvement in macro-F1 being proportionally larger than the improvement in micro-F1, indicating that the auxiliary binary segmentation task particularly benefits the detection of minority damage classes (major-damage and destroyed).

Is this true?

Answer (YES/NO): NO